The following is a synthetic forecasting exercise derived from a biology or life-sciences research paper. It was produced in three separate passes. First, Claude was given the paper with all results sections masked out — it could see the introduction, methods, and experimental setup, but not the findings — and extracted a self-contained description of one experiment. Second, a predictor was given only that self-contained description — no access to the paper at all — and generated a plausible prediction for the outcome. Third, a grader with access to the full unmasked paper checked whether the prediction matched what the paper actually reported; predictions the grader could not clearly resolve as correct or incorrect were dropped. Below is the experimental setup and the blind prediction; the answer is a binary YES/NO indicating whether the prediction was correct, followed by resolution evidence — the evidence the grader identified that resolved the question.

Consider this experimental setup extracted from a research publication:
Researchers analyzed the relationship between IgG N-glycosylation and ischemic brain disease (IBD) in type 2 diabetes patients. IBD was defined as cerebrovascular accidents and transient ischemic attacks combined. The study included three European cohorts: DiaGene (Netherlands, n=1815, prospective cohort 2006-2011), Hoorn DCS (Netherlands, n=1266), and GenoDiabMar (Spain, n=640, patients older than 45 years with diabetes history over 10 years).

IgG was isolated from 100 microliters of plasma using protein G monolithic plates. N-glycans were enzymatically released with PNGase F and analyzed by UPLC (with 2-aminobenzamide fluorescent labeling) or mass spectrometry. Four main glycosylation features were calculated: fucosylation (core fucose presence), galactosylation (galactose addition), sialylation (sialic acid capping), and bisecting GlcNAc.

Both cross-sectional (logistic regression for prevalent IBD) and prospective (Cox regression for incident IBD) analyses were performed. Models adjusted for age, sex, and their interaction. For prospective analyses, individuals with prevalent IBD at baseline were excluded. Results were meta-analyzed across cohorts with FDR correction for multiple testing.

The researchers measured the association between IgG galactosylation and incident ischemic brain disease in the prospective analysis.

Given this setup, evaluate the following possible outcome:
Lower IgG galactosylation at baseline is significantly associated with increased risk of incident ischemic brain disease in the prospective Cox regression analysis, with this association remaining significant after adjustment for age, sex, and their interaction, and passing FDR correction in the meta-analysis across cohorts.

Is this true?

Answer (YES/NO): NO